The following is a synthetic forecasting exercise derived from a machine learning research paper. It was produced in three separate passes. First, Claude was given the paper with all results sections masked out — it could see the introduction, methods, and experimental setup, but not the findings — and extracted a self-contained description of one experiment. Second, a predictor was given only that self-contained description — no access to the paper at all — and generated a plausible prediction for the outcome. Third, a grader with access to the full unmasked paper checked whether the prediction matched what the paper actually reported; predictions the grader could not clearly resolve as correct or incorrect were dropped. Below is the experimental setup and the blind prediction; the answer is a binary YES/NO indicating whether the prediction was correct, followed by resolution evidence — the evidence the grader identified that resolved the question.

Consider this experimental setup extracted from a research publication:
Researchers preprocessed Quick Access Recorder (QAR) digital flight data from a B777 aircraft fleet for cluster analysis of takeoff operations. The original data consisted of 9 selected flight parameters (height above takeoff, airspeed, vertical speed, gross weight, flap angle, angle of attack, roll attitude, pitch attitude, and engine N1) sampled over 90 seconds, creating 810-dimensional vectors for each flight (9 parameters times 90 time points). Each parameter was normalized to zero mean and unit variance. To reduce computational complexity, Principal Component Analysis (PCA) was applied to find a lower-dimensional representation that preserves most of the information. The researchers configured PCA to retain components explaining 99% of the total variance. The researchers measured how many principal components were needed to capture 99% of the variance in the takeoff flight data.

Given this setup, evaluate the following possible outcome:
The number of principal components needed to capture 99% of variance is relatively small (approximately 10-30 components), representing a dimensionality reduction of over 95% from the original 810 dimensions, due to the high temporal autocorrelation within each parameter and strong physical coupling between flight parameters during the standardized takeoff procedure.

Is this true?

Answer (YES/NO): NO